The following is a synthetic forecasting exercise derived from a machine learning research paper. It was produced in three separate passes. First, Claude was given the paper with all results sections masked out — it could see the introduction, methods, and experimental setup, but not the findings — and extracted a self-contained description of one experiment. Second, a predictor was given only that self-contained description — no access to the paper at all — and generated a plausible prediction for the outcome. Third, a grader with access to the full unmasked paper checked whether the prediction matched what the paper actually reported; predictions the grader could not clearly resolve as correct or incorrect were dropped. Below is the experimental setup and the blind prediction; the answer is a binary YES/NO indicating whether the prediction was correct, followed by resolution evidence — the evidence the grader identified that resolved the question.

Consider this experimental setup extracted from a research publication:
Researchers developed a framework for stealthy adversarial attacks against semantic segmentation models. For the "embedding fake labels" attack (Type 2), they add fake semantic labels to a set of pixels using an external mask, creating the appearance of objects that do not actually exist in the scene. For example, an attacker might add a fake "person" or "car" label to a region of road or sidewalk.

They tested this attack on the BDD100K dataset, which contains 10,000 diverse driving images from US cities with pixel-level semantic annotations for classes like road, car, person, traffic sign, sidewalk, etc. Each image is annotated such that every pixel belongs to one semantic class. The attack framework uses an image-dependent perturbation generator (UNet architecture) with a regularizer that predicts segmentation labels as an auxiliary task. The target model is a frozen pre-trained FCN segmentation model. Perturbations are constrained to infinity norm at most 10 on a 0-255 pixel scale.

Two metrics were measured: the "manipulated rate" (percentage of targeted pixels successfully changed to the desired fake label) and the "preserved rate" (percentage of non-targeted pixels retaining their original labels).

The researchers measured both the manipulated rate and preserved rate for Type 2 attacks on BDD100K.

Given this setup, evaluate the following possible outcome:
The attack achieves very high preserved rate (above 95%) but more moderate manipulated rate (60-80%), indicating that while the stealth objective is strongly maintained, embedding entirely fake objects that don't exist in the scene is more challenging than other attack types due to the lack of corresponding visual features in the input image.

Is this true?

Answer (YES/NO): NO